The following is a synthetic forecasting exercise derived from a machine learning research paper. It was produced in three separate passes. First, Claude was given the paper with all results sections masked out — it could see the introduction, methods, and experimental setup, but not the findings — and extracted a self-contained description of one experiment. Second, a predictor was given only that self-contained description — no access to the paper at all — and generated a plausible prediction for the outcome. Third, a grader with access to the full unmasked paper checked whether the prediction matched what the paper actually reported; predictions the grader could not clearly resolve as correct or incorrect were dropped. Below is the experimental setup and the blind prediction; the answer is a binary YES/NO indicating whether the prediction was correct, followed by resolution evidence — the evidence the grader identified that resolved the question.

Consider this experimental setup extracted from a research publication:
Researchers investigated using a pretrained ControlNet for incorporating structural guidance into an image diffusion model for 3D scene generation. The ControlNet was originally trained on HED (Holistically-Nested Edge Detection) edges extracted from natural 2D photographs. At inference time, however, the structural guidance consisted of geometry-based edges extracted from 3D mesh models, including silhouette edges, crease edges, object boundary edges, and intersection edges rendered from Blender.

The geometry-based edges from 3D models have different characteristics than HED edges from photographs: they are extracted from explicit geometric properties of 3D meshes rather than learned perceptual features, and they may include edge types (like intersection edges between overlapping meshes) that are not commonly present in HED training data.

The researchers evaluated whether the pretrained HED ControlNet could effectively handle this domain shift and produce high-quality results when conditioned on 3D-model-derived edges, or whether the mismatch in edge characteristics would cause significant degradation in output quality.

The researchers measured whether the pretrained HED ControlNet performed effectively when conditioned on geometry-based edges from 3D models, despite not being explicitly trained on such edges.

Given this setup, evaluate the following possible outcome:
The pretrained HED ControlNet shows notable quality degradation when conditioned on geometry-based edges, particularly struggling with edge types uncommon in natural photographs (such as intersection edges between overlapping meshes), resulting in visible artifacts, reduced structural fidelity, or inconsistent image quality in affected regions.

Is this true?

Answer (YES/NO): NO